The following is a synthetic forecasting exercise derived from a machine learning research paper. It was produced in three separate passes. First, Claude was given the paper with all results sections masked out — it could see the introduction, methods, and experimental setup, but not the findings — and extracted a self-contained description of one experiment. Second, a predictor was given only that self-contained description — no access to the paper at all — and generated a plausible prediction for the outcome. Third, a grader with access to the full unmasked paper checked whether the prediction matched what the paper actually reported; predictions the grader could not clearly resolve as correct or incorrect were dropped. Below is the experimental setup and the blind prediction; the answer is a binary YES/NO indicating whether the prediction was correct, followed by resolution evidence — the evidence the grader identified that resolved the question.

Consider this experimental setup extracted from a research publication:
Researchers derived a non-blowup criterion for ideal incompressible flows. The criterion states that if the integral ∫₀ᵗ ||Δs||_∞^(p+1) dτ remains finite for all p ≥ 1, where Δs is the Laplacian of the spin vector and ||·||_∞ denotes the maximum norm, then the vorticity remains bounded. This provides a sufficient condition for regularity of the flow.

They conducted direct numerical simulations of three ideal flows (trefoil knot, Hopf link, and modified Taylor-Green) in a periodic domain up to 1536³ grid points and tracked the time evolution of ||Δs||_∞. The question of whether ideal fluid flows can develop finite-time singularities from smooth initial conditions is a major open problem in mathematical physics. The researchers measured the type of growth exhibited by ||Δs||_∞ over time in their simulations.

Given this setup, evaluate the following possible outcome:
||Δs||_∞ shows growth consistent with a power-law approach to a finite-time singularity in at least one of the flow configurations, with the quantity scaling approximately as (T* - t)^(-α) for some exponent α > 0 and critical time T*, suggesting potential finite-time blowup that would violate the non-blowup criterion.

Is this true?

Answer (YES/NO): NO